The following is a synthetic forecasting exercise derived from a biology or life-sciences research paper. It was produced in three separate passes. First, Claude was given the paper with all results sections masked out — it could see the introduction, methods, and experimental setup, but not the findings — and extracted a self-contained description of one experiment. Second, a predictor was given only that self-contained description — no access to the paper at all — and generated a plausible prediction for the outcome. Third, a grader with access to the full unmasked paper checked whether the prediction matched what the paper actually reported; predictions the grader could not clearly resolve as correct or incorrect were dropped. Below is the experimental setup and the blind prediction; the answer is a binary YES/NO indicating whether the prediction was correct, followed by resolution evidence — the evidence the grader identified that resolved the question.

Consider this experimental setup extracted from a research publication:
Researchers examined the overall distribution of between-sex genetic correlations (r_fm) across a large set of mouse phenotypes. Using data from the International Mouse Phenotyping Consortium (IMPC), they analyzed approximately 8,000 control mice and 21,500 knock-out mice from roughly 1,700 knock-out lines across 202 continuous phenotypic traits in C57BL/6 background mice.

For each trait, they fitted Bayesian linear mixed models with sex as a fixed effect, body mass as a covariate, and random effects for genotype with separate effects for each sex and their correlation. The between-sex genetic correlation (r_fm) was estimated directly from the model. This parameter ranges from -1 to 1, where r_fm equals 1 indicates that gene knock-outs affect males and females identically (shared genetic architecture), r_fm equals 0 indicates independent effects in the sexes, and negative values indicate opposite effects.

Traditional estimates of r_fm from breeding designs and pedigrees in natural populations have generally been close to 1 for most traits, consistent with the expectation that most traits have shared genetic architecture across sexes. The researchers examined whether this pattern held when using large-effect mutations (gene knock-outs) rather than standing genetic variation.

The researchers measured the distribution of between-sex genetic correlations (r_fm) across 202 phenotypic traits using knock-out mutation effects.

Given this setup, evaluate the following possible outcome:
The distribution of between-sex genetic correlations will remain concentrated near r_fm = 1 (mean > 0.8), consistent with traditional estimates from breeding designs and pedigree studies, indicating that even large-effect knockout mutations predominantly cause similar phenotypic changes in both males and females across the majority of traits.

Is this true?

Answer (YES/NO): NO